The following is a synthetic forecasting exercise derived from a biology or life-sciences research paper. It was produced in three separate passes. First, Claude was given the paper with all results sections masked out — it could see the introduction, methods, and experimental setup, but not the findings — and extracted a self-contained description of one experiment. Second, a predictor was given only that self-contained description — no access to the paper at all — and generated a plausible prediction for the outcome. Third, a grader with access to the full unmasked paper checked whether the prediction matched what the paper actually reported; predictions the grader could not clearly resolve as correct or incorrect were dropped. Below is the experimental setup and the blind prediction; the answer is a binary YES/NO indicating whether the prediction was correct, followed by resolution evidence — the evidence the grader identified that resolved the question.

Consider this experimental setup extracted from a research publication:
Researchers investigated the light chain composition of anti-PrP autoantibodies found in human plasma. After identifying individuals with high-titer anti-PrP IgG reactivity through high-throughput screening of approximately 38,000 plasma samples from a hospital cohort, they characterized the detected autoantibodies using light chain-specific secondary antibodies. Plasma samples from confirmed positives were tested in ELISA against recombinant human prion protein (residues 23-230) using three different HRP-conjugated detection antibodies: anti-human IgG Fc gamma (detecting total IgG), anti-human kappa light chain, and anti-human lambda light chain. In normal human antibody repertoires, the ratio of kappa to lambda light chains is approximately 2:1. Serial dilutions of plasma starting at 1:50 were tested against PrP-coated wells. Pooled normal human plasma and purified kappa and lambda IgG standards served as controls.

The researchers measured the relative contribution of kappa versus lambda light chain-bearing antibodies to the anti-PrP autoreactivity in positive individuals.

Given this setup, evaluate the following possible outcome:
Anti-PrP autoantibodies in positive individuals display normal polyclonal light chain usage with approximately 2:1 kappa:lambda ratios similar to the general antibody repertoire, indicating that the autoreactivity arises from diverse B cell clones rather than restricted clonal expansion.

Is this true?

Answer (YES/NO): NO